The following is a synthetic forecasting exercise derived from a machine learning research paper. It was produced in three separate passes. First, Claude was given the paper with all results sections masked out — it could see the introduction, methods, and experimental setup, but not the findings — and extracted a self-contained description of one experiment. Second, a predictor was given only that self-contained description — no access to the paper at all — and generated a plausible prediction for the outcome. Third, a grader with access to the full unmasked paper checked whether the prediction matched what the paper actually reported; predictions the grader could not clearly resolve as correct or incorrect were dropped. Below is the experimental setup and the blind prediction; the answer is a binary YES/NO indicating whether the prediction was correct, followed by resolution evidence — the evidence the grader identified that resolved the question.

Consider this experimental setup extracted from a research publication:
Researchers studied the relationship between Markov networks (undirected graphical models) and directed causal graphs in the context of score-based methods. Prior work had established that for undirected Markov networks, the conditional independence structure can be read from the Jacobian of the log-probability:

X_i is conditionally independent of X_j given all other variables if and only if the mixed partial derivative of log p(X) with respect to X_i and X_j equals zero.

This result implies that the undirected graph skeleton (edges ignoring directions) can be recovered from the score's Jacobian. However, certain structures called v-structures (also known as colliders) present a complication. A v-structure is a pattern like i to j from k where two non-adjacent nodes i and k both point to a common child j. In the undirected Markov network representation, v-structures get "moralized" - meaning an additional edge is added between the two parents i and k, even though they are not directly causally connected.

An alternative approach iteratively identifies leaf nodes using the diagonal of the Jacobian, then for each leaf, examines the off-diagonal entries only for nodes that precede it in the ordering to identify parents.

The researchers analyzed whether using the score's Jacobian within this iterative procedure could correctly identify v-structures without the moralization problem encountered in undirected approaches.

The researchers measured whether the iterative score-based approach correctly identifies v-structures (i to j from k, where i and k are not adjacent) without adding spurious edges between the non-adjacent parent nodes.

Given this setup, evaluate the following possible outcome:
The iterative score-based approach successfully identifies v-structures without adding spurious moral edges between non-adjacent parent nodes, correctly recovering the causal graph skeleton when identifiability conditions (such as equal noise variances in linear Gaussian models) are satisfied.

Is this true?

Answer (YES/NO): NO